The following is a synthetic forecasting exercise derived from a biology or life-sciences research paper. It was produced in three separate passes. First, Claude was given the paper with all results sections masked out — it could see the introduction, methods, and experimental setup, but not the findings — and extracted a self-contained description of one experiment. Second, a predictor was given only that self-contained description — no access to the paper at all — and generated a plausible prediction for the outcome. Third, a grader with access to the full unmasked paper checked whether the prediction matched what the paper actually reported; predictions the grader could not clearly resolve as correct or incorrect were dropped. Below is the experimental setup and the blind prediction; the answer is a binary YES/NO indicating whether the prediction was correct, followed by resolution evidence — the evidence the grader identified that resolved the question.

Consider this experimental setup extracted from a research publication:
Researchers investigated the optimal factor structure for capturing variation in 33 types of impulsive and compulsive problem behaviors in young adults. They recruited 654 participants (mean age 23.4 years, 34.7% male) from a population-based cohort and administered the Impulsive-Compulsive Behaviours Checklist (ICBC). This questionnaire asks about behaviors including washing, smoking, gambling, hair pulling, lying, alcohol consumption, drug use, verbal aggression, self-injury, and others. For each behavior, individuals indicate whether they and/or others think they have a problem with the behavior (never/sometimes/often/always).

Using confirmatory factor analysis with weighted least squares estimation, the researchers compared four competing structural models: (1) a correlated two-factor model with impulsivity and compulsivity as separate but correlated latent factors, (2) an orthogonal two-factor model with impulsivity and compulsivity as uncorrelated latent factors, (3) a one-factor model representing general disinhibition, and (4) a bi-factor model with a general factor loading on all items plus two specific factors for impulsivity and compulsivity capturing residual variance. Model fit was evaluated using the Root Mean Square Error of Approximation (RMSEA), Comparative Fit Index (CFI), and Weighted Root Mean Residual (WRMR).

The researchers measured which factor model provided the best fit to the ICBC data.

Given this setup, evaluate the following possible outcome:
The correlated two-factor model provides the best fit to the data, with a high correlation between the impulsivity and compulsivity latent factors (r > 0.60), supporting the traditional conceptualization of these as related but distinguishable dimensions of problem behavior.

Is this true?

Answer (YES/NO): NO